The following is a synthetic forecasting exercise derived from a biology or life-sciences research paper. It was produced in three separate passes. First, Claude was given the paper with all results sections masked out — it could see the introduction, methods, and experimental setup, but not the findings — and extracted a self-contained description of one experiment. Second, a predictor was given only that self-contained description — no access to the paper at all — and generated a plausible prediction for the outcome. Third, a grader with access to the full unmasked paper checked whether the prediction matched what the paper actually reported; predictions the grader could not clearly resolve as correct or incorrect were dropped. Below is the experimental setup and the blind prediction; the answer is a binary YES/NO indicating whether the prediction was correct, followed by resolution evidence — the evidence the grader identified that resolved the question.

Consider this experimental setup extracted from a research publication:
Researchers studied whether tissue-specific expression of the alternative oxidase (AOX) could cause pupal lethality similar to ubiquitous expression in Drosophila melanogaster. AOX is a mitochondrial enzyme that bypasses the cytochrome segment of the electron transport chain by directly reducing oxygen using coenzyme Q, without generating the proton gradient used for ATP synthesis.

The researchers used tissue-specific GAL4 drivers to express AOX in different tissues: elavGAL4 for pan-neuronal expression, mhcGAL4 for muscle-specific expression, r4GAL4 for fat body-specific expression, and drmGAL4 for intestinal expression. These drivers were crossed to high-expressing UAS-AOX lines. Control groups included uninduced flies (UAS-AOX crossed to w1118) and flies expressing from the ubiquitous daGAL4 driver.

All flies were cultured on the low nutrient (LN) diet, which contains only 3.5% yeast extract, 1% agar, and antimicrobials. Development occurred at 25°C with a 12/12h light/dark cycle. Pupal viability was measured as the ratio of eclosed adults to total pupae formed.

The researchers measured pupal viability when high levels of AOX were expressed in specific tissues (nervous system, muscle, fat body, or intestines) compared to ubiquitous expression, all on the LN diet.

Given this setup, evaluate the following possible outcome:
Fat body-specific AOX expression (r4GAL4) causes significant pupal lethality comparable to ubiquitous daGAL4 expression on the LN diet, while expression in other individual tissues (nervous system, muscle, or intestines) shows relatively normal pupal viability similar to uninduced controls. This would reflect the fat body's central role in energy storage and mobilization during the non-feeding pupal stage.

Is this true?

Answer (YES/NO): NO